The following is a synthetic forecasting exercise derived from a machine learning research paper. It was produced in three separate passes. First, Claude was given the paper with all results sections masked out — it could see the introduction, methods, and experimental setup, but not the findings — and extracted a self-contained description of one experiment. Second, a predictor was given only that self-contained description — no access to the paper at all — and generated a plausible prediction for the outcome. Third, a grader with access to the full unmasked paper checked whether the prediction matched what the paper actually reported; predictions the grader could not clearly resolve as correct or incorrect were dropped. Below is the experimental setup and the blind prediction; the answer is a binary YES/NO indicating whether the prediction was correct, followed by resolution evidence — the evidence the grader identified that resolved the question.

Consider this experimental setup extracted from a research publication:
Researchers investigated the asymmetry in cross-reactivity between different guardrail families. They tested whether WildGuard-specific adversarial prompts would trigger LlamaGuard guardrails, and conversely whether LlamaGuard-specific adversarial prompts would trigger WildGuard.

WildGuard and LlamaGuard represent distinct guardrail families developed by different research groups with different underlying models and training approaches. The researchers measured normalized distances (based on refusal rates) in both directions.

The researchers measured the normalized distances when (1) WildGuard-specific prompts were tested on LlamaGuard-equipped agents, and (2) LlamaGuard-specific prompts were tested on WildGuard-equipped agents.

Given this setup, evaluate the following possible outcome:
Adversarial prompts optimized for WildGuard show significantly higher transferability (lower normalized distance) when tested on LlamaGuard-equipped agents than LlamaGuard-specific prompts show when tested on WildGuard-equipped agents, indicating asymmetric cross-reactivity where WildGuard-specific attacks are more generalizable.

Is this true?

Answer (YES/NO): NO